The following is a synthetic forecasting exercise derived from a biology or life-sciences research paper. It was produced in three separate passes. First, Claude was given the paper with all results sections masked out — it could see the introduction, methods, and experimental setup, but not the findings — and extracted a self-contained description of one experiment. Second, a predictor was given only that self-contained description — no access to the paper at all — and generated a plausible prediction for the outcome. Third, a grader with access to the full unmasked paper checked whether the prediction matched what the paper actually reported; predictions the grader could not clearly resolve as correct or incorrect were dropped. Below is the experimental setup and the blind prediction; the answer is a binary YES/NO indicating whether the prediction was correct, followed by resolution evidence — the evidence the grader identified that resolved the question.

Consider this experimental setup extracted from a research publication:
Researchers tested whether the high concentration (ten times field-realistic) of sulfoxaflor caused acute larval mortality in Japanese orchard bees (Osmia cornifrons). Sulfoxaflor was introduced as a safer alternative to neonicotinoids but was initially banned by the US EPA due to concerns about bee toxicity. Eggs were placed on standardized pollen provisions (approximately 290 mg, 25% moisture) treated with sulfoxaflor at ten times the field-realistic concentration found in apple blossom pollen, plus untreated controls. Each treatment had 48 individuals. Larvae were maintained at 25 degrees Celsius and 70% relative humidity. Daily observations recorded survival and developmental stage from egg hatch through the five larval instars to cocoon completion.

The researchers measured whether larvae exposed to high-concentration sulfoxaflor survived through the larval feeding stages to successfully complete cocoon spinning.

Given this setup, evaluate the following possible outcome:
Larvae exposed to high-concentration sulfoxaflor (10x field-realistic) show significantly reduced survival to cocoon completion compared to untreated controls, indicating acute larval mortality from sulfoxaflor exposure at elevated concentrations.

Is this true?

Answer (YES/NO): NO